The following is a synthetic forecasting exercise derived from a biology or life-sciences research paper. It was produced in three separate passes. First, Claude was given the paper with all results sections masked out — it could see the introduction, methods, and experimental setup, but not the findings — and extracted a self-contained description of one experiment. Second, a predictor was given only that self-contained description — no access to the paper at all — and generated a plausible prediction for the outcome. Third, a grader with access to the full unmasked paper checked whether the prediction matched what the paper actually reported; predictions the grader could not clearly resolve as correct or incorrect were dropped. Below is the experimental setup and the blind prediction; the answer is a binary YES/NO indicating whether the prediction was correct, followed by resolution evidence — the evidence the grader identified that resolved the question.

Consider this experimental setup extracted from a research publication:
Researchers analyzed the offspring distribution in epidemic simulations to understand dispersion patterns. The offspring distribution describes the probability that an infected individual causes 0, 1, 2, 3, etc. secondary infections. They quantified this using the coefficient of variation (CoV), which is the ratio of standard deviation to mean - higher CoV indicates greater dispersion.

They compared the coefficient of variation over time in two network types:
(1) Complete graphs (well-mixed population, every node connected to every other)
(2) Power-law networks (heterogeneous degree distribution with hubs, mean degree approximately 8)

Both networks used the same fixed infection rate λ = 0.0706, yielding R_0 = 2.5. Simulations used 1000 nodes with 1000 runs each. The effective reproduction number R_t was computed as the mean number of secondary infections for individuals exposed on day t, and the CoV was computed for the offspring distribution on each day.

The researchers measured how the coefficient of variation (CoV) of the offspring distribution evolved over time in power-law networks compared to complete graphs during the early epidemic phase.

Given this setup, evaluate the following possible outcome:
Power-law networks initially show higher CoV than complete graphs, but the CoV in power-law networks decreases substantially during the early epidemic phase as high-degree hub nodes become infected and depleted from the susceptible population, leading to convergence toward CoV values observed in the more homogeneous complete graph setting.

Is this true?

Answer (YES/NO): NO